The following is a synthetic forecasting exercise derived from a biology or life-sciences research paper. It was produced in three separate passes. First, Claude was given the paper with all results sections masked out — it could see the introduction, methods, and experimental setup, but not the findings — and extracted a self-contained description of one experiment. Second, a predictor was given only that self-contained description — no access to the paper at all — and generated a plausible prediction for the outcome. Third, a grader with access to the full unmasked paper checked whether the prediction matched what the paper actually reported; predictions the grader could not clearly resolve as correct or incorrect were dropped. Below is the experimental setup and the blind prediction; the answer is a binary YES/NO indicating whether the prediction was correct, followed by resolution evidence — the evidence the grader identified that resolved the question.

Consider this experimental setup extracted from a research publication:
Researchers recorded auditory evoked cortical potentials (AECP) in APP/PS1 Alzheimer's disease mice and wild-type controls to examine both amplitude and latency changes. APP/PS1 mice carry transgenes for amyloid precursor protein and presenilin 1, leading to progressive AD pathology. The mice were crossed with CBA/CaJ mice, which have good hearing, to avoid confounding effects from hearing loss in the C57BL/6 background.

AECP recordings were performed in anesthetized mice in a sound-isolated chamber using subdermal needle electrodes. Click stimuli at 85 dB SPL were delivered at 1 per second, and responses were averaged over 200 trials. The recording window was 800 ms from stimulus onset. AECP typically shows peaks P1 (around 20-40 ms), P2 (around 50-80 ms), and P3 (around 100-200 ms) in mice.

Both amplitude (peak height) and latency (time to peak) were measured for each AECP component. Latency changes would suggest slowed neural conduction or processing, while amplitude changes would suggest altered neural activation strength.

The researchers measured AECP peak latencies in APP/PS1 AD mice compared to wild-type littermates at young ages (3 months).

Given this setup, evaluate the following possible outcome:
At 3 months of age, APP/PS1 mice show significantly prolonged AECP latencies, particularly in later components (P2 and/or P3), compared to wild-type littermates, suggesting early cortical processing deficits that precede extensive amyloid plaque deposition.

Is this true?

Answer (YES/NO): NO